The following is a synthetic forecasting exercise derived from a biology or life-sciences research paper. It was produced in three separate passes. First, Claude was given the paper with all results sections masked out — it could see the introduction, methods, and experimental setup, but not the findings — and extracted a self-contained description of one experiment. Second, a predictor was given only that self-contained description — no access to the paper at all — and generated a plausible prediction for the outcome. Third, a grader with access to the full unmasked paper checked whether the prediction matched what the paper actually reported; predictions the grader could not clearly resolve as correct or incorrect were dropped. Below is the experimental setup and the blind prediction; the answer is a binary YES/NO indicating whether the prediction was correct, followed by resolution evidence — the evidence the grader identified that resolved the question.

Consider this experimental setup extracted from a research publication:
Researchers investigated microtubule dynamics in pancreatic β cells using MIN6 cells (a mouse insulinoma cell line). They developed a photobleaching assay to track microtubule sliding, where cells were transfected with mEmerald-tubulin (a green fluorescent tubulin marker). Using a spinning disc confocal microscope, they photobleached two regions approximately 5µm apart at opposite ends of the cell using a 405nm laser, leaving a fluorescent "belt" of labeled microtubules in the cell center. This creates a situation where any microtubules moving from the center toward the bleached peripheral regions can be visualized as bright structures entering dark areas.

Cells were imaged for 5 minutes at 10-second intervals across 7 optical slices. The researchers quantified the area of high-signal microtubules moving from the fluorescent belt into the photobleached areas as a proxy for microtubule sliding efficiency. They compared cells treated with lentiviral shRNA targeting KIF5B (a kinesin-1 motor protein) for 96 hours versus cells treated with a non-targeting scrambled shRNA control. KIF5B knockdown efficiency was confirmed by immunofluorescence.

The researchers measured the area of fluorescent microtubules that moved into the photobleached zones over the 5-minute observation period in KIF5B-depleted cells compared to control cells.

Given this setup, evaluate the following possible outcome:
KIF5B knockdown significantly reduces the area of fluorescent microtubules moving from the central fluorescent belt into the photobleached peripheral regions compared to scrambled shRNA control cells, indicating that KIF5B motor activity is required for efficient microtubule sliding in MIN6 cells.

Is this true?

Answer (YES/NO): YES